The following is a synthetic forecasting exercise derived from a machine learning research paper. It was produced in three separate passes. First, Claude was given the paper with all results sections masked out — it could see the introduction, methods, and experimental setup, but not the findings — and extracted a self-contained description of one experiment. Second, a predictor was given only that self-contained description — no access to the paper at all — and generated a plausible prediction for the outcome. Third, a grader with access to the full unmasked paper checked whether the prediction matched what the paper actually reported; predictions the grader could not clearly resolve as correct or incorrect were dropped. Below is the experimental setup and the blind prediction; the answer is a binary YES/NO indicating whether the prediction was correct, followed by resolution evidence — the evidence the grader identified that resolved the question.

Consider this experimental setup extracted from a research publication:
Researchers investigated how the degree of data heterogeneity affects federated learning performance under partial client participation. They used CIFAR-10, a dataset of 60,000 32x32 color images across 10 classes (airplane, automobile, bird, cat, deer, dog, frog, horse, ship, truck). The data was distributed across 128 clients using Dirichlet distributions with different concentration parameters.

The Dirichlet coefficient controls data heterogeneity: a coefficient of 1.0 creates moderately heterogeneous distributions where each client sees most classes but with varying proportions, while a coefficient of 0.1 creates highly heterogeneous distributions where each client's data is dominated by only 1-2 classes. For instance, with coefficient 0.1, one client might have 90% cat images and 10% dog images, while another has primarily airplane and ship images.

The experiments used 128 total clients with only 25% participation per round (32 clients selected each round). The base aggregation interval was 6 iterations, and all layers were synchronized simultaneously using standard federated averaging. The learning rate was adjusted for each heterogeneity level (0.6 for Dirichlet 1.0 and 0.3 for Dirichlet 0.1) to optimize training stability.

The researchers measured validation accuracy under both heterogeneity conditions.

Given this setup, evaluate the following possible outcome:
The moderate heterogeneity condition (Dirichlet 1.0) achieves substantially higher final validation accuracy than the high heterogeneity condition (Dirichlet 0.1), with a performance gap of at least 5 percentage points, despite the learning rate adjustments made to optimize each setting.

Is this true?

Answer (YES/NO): NO